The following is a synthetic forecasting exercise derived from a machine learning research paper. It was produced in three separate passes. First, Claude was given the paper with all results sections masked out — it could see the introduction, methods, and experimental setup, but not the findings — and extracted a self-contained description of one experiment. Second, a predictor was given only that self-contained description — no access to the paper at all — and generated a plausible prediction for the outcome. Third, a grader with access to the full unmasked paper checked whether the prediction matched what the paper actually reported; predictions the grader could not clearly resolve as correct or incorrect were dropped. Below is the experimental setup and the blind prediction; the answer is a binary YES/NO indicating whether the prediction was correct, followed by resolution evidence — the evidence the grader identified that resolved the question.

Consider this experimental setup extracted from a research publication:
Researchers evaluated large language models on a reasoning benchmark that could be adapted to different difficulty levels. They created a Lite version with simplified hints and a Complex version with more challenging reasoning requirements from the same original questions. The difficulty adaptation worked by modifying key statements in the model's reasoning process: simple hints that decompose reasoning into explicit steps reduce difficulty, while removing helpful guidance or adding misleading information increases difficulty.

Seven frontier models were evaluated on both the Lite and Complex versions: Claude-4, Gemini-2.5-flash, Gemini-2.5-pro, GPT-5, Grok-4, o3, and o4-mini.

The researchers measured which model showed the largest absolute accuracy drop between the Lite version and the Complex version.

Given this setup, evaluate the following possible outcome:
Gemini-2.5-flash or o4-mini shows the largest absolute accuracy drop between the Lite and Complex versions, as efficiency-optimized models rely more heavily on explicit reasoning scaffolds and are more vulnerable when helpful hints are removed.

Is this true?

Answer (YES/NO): NO